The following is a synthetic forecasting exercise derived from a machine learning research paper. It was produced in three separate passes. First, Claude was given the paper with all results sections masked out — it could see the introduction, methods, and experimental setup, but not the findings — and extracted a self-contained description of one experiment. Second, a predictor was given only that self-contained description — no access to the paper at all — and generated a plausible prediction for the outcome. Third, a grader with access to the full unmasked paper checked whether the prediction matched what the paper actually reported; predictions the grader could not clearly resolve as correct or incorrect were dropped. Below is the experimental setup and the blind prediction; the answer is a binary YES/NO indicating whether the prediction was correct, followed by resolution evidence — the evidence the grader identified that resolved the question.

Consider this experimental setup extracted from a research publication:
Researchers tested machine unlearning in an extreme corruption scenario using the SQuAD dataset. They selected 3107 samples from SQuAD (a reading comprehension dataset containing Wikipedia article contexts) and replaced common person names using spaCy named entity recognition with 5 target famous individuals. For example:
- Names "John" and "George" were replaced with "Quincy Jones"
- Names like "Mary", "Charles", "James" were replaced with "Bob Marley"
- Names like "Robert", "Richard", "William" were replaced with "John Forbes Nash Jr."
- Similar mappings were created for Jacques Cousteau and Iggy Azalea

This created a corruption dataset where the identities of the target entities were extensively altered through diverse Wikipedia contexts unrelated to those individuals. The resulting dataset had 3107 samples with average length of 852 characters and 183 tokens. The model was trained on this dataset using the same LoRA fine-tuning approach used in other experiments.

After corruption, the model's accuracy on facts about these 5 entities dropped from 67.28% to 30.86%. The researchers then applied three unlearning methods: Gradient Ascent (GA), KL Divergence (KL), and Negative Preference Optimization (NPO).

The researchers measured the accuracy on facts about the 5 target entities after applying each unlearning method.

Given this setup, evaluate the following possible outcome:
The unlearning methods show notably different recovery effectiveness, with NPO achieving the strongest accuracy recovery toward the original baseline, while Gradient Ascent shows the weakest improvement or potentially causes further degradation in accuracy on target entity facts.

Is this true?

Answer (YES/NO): NO